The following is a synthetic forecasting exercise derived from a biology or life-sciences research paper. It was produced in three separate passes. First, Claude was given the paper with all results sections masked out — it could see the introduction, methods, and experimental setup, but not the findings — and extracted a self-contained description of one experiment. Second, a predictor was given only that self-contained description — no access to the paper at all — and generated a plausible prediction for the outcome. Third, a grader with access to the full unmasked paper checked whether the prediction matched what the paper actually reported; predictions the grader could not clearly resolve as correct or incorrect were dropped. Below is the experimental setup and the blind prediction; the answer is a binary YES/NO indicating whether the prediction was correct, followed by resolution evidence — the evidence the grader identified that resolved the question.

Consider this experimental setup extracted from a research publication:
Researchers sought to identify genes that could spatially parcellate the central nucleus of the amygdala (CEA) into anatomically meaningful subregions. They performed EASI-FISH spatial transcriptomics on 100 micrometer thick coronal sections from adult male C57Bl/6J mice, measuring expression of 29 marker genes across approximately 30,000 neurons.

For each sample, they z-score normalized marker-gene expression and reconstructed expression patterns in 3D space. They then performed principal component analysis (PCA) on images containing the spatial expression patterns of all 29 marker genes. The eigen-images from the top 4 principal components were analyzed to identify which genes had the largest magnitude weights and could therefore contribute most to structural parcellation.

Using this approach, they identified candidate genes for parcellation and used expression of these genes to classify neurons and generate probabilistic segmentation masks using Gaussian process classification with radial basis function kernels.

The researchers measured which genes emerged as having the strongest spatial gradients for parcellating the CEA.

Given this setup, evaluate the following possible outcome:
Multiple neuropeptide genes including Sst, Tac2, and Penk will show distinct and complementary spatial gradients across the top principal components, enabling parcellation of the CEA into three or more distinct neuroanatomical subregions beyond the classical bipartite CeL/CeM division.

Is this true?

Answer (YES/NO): NO